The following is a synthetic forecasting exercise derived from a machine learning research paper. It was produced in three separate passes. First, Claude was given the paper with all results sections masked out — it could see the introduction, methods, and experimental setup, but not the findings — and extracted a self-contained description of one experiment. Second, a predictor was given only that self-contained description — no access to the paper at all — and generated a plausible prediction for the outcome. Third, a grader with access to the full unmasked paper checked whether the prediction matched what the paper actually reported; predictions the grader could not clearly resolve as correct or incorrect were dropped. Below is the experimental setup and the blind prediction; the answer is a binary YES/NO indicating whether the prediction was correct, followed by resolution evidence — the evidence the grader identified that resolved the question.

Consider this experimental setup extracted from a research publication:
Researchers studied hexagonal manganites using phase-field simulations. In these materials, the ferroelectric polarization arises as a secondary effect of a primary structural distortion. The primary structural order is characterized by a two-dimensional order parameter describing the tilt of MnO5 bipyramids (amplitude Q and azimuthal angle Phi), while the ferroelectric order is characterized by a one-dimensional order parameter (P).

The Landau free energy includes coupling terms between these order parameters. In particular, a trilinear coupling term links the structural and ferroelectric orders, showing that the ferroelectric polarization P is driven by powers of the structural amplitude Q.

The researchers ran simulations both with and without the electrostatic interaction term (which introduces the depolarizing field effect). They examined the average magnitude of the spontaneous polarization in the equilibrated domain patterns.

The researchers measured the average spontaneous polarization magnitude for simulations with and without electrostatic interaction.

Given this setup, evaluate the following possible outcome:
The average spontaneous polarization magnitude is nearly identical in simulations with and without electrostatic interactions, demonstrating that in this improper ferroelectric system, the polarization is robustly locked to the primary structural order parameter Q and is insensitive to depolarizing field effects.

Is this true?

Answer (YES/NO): NO